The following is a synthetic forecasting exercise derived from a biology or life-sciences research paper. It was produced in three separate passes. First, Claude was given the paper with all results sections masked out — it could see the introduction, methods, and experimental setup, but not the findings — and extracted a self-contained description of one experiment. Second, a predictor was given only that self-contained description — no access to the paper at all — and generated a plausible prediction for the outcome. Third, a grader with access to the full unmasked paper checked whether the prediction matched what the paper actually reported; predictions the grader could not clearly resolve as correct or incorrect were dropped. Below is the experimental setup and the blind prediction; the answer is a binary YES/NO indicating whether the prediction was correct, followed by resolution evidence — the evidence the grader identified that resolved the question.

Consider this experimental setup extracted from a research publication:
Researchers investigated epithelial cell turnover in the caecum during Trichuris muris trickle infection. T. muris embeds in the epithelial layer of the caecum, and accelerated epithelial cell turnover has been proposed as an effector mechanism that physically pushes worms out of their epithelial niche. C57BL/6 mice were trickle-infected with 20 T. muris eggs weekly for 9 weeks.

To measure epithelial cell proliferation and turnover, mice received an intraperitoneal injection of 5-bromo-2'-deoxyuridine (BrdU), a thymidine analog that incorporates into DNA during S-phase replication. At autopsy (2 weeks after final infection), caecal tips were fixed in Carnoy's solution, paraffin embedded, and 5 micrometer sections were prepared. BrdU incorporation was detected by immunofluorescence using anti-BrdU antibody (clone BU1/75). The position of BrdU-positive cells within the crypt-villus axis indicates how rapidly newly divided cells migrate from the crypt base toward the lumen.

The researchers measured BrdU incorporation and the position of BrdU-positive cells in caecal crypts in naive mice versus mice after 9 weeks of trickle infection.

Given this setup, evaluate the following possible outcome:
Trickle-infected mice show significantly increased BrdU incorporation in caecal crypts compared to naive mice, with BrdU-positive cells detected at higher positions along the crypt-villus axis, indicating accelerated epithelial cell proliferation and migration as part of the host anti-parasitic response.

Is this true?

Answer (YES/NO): YES